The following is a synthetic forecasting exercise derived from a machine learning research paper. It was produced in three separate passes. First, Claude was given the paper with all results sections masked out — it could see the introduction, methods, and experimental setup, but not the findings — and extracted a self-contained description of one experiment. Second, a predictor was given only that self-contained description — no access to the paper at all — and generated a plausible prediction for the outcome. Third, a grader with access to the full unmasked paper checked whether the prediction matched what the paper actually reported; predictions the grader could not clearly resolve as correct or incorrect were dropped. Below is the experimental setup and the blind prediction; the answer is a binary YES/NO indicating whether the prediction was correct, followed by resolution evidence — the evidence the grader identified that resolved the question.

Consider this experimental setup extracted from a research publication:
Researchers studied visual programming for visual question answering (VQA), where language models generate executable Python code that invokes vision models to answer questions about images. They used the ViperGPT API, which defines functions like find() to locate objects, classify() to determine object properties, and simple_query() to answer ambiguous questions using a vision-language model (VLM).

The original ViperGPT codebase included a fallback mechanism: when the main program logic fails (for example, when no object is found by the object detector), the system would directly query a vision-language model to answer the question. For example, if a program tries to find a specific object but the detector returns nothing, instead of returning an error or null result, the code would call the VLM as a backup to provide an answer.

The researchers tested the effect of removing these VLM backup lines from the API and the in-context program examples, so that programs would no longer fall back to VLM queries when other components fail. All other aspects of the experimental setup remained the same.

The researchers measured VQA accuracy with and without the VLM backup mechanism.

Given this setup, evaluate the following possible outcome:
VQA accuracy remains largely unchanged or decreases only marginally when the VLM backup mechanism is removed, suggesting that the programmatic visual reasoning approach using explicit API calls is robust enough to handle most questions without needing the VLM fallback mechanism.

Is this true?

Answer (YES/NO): NO